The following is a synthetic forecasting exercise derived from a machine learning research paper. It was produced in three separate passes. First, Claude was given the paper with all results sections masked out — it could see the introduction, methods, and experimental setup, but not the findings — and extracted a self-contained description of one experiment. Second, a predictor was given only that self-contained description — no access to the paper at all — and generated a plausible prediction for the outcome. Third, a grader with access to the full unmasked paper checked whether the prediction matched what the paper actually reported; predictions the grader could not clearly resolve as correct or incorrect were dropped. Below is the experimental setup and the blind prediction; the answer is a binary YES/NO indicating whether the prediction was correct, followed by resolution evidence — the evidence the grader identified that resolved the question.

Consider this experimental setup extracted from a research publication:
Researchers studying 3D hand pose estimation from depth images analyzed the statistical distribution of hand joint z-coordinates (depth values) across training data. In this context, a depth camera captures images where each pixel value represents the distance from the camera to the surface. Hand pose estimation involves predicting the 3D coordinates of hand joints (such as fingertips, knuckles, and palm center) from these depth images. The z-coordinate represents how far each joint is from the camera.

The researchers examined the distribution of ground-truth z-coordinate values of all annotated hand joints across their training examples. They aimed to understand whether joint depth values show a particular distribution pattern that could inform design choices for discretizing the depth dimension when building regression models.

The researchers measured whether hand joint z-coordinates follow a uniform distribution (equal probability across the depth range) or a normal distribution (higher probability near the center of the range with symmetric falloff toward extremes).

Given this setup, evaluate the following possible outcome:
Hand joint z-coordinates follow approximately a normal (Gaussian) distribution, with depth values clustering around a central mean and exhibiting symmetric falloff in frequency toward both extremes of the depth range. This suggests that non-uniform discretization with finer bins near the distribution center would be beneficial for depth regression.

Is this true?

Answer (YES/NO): YES